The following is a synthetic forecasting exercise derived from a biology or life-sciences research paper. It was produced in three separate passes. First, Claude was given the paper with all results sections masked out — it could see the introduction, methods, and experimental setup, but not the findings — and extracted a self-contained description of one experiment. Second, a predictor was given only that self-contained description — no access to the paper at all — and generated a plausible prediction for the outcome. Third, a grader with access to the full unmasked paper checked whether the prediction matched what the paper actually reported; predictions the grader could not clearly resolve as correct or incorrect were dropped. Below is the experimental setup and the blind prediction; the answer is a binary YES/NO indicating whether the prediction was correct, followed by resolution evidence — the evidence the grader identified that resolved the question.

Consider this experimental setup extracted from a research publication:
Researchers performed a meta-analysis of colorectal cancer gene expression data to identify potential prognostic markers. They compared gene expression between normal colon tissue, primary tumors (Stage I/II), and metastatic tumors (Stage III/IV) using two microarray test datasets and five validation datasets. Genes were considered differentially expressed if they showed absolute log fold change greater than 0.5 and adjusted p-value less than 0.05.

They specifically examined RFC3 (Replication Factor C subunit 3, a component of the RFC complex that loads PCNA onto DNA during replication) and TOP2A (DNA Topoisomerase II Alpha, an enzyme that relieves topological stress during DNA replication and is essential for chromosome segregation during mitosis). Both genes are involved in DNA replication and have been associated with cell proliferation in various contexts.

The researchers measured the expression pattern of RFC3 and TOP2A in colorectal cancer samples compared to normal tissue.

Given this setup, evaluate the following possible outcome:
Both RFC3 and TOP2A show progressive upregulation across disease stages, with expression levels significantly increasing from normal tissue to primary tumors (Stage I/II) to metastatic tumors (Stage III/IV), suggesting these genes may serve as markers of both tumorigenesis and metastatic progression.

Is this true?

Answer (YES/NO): NO